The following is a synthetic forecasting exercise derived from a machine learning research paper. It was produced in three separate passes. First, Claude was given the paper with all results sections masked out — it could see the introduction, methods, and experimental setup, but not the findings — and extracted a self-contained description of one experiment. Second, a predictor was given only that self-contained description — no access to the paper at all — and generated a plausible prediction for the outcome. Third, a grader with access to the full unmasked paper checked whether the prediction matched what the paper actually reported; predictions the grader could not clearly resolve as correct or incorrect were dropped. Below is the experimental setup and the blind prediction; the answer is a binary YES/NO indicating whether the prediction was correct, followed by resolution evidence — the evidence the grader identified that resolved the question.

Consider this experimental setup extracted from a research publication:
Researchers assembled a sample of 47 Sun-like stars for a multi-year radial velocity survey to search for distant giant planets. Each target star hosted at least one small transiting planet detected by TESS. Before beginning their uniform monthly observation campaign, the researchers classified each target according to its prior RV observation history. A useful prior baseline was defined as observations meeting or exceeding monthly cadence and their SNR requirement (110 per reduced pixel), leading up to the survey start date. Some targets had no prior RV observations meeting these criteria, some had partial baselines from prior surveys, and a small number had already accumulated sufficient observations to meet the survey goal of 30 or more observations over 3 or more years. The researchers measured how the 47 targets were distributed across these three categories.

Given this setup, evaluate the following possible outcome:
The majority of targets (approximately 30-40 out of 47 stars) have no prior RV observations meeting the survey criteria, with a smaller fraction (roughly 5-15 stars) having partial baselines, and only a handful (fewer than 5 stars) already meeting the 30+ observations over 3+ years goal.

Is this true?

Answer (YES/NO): NO